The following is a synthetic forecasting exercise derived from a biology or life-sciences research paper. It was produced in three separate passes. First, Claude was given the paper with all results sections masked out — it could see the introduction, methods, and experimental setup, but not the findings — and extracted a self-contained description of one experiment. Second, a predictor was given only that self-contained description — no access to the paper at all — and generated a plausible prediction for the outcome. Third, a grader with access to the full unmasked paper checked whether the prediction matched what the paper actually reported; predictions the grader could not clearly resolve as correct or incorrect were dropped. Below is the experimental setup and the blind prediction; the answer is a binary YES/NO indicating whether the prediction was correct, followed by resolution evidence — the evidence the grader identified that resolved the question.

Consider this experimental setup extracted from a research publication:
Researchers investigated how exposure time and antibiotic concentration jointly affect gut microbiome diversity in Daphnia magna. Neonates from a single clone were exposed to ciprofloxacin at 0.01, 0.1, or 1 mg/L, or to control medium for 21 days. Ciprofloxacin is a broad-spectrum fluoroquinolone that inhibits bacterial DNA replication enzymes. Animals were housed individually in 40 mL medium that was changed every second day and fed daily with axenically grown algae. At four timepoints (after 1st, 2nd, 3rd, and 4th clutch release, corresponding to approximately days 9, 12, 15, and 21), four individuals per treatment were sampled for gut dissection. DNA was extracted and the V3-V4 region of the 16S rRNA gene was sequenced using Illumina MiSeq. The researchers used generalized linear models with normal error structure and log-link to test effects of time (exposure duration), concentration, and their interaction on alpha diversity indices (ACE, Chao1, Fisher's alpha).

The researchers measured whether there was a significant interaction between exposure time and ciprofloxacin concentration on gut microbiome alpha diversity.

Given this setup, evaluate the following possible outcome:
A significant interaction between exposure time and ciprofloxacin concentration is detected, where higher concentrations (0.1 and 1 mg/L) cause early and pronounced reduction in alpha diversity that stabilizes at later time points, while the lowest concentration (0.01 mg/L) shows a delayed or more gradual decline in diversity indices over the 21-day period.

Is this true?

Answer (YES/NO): NO